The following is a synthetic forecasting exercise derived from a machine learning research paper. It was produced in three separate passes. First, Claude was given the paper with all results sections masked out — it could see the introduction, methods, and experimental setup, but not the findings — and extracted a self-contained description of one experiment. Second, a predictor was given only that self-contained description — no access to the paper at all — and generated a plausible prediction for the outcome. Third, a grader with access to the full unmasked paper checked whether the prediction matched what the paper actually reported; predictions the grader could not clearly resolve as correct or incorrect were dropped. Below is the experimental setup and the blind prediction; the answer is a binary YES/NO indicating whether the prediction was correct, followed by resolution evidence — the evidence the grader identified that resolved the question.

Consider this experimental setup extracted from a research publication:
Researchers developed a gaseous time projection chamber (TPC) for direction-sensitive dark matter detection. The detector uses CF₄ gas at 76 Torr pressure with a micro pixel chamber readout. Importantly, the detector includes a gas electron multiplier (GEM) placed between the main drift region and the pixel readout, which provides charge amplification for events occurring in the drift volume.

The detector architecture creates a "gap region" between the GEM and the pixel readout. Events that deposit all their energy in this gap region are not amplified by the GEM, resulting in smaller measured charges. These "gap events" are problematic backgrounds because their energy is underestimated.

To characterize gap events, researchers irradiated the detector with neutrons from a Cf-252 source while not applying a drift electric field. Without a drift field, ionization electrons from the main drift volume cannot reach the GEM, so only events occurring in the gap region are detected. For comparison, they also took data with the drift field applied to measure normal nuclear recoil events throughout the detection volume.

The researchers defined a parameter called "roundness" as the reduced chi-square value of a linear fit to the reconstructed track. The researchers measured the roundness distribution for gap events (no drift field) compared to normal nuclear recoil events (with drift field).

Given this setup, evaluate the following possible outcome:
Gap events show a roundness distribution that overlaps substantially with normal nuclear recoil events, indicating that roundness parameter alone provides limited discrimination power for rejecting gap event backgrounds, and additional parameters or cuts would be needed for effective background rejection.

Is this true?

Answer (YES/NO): NO